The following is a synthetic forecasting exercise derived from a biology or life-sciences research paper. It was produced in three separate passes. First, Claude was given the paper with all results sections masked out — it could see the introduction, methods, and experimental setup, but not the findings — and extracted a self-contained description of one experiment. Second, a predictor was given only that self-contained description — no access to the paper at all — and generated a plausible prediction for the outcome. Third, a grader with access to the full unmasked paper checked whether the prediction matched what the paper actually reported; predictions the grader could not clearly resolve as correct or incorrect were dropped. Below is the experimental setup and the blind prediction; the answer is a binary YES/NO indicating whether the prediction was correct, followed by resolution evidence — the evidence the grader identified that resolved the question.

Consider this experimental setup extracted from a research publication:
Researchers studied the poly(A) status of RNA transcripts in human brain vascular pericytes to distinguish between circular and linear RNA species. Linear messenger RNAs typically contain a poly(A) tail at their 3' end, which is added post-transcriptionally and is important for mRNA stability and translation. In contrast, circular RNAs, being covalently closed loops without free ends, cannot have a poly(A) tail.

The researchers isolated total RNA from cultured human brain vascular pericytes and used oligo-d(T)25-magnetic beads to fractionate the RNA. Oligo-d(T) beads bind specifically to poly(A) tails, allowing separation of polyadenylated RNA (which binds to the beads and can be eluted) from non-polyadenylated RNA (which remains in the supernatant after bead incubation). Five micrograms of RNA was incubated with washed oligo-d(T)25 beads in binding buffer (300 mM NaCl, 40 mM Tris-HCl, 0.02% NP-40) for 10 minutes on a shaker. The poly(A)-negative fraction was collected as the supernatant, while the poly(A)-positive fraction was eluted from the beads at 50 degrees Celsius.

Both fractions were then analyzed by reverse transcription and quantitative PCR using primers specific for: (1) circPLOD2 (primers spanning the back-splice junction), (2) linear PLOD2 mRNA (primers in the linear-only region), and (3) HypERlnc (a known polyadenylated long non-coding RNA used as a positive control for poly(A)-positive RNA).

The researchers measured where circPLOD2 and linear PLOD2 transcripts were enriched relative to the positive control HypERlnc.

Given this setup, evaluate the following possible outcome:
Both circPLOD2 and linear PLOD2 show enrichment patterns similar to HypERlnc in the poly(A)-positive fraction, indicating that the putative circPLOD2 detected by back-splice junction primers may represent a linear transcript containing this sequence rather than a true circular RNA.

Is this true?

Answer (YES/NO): NO